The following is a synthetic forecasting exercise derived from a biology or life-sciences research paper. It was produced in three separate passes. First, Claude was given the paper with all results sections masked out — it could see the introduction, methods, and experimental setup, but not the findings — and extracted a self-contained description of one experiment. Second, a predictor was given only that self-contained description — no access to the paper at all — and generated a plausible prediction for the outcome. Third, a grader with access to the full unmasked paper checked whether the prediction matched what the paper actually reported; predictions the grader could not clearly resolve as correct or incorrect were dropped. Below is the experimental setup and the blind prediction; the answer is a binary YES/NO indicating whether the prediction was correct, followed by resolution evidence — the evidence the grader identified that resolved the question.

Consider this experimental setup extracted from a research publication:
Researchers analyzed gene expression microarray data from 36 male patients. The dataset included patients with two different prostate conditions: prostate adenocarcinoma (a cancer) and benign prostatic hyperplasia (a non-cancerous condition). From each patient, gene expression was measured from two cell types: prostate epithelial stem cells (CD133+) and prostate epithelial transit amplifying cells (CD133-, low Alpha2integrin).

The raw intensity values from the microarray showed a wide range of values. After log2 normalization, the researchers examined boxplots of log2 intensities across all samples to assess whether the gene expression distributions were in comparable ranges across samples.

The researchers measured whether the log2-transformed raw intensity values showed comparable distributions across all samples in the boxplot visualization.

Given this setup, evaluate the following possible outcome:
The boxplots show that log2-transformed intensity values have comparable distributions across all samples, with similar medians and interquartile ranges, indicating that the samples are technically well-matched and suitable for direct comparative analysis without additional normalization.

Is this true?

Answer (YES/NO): NO